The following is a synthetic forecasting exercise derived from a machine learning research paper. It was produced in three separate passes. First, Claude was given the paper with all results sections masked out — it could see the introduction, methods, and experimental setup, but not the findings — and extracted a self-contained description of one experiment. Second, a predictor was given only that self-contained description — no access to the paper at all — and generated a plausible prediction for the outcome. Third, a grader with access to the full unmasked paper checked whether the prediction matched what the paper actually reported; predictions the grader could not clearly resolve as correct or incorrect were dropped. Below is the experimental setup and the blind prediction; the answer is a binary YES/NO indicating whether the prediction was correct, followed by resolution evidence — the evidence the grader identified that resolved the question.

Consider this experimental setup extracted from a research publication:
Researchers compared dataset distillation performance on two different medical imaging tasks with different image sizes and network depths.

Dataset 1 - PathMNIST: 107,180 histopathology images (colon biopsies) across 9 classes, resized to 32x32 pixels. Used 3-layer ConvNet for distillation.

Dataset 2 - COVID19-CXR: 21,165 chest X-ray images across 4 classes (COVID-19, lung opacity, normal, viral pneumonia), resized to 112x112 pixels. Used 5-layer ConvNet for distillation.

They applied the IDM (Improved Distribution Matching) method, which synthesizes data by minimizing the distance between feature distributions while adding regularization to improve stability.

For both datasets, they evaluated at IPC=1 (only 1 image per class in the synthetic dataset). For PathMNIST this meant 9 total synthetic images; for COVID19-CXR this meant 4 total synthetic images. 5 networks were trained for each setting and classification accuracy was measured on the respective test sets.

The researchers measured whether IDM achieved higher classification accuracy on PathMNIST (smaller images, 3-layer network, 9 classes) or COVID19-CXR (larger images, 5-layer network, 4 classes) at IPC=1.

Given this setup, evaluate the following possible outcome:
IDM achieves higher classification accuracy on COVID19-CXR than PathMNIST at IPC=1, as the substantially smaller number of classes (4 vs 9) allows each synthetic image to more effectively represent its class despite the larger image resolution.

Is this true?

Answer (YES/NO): YES